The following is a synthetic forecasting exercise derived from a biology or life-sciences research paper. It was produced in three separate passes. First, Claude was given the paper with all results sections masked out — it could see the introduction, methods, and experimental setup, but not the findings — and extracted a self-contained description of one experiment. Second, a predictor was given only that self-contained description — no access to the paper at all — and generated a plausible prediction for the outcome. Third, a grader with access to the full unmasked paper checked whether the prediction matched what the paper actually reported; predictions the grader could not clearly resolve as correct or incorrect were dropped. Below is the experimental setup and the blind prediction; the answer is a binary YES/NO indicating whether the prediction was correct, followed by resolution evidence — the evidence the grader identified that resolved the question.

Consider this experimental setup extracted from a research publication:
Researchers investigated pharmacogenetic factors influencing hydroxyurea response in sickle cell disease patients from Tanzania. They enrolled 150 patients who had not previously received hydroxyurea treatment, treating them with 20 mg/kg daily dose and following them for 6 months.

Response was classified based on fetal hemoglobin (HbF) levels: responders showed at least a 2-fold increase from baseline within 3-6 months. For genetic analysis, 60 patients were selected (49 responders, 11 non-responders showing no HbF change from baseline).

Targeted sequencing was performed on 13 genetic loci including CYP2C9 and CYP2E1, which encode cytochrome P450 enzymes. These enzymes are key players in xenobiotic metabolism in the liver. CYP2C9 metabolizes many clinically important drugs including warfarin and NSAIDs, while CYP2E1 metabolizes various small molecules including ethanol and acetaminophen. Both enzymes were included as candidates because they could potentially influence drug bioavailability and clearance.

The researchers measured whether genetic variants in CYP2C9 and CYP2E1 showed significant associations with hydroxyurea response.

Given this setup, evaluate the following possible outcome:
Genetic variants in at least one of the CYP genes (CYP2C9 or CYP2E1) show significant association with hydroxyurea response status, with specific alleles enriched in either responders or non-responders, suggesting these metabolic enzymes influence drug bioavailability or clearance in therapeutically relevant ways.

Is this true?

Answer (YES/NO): YES